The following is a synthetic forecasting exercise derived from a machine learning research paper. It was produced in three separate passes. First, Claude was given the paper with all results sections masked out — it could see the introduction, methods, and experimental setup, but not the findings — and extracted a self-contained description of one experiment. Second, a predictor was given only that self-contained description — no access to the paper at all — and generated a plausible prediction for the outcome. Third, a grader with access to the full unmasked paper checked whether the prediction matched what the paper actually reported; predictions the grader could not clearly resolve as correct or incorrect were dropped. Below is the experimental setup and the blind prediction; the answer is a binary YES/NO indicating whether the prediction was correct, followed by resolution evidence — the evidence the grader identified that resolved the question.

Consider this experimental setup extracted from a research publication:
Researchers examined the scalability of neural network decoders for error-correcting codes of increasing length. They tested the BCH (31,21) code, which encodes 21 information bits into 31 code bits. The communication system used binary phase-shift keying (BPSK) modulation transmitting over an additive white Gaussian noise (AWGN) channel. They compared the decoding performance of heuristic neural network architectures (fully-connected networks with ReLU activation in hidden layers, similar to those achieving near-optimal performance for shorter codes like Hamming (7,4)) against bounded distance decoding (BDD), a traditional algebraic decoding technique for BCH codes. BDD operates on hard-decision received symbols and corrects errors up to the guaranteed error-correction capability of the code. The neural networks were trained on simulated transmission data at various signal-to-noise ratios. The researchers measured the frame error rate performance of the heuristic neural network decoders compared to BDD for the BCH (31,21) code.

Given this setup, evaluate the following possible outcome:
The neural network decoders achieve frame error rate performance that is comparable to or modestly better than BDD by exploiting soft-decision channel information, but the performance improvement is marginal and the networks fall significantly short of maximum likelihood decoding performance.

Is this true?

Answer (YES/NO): NO